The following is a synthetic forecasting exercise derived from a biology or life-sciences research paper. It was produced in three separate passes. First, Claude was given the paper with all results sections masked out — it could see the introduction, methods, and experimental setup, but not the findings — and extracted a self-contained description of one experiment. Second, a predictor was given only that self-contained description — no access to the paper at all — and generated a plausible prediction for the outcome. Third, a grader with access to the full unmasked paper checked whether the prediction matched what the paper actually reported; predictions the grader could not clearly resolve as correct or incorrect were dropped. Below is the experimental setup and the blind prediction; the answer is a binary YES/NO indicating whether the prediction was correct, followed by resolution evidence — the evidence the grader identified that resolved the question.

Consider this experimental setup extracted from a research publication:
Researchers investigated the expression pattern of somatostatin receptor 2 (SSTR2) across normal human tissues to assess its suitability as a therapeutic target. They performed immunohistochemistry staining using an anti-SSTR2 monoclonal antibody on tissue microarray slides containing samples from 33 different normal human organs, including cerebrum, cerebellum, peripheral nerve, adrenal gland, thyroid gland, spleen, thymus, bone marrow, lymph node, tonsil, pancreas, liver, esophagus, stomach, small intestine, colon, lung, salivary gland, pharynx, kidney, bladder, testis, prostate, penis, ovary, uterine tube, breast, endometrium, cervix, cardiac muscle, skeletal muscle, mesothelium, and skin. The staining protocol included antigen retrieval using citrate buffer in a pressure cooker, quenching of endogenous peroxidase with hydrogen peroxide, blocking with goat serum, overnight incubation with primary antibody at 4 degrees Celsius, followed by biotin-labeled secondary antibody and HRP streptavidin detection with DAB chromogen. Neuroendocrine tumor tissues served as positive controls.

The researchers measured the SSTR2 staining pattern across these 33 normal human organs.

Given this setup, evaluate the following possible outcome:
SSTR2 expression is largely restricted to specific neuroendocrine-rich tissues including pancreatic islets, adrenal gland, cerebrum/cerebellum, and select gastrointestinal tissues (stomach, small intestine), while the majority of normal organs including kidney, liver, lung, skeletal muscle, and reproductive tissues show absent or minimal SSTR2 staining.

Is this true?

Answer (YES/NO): NO